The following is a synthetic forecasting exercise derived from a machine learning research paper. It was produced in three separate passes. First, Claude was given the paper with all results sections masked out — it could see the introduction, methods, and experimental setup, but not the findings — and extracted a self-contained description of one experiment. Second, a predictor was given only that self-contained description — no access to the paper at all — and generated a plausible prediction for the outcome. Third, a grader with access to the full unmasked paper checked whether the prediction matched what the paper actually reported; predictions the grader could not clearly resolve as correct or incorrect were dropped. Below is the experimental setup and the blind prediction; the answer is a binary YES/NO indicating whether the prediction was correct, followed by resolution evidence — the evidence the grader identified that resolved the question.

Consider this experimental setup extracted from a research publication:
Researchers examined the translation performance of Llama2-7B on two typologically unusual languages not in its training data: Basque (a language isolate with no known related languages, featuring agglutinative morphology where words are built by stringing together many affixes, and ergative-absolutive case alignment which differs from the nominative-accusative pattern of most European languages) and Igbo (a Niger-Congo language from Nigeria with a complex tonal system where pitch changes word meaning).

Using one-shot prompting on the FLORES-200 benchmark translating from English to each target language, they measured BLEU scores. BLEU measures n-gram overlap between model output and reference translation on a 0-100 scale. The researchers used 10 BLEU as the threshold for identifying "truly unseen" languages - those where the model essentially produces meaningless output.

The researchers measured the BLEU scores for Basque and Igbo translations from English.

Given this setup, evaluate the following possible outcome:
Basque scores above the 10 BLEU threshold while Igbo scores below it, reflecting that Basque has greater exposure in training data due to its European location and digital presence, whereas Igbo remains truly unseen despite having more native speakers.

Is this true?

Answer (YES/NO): NO